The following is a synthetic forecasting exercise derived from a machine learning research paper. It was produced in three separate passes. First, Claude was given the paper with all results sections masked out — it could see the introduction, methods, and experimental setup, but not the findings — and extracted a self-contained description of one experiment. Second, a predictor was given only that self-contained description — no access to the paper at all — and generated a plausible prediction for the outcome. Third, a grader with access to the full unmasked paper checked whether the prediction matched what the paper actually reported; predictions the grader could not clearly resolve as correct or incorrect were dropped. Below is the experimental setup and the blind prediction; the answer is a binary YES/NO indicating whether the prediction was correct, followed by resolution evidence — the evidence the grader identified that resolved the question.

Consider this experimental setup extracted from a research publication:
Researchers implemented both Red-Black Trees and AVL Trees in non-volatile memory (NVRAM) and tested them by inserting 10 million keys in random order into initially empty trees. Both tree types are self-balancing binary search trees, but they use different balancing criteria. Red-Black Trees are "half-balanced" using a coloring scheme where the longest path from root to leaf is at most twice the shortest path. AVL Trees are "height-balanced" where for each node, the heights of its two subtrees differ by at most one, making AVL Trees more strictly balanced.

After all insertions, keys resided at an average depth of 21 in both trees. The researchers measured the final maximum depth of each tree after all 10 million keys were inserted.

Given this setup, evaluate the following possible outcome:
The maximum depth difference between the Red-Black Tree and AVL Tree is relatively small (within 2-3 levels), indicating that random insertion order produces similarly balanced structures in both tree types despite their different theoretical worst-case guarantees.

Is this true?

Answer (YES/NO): YES